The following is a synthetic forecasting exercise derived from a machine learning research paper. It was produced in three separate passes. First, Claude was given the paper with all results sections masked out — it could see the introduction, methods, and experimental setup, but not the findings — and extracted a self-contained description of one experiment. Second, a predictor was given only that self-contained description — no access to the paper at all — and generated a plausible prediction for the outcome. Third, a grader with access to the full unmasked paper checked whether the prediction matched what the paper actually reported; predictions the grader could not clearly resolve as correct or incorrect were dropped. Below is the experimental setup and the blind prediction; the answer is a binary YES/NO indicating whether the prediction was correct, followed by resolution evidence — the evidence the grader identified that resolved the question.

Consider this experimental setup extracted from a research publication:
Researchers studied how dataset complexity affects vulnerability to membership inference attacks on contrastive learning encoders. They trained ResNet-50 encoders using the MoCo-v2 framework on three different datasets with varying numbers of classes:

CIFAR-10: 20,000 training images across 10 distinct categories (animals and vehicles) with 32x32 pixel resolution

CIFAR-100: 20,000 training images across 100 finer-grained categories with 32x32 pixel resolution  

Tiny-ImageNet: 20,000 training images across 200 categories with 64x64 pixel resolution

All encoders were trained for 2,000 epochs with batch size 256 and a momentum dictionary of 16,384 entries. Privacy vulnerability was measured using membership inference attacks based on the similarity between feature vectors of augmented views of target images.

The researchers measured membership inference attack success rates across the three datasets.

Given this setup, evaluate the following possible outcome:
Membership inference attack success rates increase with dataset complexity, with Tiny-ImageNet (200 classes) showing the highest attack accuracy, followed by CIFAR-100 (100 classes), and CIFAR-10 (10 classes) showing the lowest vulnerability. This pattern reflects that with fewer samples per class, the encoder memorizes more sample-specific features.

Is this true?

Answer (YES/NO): NO